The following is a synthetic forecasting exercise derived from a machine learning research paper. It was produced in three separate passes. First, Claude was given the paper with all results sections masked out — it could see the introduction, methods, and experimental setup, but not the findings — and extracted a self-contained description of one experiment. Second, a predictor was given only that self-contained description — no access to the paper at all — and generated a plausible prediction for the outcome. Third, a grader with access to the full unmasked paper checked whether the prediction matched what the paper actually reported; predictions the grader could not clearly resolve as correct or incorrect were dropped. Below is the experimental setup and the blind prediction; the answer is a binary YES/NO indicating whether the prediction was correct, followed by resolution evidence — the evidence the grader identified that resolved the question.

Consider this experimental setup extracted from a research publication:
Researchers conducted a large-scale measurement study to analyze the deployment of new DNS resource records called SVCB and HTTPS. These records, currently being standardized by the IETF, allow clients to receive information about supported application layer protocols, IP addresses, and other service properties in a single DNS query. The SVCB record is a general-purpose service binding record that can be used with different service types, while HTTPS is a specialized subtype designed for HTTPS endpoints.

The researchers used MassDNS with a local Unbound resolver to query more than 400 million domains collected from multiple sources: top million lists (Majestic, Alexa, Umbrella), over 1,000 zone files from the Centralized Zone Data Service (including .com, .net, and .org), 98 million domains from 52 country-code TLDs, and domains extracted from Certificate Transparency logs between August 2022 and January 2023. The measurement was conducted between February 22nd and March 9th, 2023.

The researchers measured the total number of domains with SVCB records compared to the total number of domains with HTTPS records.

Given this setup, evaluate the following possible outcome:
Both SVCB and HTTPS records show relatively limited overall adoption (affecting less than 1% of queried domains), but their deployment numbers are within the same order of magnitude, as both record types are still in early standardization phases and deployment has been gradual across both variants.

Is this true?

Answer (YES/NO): NO